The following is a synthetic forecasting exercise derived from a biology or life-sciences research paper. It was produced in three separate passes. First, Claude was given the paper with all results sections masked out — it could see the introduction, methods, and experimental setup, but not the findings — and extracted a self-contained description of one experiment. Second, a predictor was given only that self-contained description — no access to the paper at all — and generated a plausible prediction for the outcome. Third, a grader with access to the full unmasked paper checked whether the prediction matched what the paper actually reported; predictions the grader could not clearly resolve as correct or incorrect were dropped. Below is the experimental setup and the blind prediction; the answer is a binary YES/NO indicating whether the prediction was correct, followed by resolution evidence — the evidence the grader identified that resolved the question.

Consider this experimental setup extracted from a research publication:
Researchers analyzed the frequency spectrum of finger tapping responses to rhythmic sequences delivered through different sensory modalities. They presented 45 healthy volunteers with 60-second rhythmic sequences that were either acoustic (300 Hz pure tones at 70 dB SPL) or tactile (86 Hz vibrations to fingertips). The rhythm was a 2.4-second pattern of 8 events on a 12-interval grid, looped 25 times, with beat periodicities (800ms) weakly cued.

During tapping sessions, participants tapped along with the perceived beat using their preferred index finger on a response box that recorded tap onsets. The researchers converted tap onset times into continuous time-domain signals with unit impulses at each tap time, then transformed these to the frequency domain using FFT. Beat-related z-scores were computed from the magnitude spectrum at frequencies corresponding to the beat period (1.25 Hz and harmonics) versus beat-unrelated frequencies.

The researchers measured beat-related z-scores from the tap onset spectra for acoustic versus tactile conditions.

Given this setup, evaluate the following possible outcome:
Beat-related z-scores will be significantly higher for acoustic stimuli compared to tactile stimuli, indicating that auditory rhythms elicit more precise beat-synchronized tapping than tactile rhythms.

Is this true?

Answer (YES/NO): YES